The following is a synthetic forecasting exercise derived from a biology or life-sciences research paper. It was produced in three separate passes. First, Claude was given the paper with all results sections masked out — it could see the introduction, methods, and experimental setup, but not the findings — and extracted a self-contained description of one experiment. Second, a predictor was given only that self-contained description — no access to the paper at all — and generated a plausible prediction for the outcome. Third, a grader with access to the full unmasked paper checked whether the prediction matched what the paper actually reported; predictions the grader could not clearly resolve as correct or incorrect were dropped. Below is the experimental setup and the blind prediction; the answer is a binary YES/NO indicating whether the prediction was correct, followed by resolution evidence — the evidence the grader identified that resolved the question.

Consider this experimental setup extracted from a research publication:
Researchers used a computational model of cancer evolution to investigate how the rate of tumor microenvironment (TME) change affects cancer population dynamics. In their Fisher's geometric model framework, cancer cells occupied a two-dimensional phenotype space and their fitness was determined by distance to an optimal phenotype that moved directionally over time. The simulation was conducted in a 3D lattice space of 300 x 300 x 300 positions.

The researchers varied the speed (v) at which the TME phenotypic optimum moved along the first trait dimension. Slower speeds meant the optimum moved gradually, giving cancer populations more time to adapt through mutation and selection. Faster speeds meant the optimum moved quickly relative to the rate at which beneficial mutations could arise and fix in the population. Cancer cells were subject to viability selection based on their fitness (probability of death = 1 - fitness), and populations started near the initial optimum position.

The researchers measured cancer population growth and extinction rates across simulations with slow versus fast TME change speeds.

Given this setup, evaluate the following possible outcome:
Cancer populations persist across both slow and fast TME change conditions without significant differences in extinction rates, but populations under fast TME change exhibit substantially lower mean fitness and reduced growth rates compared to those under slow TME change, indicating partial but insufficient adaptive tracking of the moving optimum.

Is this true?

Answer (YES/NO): NO